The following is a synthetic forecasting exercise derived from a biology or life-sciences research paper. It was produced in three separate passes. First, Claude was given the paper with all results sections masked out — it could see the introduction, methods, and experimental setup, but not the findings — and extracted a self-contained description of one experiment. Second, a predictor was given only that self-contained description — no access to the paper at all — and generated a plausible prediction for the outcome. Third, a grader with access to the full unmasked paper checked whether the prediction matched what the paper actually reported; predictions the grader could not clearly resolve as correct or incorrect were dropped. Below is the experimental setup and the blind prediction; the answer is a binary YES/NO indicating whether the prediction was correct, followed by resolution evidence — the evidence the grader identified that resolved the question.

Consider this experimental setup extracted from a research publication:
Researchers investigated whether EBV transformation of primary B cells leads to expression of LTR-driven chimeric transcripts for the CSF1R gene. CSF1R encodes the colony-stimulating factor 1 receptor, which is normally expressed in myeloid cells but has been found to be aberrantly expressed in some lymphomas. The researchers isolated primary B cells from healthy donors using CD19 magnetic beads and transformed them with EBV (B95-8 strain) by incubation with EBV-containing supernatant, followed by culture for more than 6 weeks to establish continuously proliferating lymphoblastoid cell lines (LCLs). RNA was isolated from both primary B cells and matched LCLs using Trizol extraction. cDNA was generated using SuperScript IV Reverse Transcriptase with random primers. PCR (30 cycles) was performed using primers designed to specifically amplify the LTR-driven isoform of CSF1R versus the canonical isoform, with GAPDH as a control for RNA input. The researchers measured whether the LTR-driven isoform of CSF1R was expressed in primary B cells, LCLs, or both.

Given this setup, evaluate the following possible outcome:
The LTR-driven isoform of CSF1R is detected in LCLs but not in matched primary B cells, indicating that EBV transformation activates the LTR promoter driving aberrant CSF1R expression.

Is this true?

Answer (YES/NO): YES